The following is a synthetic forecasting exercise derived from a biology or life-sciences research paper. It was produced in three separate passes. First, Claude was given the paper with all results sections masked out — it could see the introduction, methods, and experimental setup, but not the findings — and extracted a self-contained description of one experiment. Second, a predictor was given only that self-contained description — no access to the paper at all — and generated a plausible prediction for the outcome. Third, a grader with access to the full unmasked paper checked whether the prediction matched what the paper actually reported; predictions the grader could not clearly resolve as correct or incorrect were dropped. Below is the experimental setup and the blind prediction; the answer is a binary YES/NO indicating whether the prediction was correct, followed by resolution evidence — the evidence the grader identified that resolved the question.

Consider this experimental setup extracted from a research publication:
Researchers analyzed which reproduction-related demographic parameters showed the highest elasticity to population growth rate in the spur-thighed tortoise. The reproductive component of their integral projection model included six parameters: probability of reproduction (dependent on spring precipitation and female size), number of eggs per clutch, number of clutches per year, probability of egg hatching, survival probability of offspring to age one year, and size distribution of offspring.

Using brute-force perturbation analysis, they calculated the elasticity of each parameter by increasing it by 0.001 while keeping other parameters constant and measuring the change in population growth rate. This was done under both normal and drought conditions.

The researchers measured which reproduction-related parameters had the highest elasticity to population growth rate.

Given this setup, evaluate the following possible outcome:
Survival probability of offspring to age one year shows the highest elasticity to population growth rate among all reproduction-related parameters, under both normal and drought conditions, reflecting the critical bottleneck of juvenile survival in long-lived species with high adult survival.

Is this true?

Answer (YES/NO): NO